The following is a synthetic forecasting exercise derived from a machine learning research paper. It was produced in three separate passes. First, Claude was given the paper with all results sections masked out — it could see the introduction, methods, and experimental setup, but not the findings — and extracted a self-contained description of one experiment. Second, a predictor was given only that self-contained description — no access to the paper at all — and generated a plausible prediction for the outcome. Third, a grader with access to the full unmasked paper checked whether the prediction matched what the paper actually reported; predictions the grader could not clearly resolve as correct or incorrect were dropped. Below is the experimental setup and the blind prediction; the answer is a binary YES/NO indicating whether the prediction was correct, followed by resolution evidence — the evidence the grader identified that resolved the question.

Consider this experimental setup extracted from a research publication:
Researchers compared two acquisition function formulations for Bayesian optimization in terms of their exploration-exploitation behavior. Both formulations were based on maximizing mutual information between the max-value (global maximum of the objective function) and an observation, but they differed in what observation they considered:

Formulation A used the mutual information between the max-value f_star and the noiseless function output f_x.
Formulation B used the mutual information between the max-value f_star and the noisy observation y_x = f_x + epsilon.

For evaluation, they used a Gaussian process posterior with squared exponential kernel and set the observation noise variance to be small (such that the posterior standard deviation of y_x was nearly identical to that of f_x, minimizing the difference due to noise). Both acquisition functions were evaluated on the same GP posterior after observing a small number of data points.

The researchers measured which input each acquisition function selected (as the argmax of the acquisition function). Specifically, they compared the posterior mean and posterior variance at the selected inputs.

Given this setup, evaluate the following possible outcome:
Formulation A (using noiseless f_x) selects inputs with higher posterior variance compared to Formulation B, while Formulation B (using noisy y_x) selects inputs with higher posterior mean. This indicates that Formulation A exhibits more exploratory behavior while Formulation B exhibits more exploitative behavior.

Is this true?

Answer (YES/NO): YES